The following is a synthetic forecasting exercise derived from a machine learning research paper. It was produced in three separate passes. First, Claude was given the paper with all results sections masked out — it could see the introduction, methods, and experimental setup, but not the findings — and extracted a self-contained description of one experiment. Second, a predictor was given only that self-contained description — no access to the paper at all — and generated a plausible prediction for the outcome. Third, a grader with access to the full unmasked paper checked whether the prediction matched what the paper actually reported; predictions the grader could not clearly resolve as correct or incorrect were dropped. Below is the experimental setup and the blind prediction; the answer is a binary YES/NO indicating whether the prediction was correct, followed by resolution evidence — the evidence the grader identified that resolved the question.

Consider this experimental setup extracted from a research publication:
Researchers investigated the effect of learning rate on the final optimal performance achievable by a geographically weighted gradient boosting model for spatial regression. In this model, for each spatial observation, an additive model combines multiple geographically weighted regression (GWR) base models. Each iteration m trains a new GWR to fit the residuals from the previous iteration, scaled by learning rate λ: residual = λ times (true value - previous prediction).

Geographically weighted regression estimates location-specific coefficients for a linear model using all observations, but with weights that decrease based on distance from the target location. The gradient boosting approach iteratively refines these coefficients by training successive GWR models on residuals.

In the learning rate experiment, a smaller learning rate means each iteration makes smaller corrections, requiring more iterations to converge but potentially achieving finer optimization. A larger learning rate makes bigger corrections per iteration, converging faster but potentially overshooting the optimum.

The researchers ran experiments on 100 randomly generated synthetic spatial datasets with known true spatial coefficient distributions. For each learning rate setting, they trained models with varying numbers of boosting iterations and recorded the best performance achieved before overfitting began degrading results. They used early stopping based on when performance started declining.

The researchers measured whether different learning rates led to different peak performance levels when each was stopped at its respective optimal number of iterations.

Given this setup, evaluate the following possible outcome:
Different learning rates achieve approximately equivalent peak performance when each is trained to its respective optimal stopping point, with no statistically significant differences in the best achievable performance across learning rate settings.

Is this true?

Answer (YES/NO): NO